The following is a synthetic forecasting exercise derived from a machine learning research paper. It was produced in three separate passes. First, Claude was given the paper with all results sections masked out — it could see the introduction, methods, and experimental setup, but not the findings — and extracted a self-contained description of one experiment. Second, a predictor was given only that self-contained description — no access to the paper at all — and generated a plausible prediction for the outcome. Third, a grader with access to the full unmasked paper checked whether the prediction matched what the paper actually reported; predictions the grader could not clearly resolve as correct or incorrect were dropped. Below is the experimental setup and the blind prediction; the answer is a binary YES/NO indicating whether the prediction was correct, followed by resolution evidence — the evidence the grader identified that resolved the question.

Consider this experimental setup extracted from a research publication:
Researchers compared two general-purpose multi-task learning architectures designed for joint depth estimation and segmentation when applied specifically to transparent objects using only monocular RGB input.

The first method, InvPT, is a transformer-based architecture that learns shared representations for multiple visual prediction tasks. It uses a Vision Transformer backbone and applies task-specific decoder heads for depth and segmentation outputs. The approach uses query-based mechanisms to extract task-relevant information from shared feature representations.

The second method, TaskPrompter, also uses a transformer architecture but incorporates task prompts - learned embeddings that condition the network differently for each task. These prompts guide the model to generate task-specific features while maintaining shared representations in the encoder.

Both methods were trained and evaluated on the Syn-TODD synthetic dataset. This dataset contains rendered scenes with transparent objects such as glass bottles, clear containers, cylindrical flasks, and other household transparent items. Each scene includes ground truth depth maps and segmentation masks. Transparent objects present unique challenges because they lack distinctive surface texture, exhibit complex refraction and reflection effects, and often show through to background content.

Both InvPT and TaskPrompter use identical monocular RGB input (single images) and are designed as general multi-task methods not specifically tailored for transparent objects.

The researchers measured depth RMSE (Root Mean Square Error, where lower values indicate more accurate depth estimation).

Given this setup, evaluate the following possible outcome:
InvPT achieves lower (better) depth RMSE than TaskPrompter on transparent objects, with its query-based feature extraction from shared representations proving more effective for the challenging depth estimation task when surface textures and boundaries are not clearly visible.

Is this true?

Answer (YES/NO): YES